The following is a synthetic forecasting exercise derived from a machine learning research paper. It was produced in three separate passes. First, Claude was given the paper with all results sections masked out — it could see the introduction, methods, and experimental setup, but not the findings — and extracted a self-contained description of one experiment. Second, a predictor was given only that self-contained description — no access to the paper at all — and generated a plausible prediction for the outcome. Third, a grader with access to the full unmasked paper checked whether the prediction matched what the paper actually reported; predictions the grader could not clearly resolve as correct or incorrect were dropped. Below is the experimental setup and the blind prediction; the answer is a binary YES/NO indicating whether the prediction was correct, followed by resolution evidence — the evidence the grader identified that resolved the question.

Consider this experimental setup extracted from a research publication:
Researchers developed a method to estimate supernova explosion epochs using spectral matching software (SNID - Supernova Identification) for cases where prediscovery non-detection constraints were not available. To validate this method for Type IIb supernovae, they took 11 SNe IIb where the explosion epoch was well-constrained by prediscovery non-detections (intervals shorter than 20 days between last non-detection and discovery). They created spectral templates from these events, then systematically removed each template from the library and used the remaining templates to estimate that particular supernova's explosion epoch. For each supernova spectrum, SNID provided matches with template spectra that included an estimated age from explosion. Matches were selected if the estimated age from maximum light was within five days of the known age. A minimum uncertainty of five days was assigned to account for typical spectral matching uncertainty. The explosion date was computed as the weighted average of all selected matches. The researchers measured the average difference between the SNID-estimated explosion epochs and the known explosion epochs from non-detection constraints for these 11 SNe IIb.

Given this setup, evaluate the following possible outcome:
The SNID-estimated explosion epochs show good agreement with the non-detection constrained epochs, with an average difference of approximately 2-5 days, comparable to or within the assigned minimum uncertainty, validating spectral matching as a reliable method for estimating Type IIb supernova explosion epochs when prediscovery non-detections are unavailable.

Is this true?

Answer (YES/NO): NO